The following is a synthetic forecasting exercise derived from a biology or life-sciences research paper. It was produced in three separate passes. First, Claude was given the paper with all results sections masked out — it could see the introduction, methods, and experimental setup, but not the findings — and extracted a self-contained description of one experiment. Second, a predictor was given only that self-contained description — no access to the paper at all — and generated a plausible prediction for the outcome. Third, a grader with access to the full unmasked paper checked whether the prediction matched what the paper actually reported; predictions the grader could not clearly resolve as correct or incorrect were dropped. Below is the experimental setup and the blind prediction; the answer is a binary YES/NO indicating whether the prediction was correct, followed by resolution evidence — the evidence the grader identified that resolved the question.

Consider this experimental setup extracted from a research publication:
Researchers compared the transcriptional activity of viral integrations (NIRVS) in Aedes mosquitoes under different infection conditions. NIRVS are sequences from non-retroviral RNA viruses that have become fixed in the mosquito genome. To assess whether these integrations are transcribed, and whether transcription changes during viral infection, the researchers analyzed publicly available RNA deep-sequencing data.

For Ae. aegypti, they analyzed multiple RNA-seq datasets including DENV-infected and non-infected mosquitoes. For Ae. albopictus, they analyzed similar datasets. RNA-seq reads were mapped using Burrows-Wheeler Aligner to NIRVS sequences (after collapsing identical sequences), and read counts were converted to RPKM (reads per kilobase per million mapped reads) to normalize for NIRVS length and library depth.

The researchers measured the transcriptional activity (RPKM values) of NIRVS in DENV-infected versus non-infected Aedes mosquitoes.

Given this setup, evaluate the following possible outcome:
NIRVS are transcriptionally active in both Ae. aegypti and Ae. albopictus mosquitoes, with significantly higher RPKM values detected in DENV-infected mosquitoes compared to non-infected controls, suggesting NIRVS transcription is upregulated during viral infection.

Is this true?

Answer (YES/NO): NO